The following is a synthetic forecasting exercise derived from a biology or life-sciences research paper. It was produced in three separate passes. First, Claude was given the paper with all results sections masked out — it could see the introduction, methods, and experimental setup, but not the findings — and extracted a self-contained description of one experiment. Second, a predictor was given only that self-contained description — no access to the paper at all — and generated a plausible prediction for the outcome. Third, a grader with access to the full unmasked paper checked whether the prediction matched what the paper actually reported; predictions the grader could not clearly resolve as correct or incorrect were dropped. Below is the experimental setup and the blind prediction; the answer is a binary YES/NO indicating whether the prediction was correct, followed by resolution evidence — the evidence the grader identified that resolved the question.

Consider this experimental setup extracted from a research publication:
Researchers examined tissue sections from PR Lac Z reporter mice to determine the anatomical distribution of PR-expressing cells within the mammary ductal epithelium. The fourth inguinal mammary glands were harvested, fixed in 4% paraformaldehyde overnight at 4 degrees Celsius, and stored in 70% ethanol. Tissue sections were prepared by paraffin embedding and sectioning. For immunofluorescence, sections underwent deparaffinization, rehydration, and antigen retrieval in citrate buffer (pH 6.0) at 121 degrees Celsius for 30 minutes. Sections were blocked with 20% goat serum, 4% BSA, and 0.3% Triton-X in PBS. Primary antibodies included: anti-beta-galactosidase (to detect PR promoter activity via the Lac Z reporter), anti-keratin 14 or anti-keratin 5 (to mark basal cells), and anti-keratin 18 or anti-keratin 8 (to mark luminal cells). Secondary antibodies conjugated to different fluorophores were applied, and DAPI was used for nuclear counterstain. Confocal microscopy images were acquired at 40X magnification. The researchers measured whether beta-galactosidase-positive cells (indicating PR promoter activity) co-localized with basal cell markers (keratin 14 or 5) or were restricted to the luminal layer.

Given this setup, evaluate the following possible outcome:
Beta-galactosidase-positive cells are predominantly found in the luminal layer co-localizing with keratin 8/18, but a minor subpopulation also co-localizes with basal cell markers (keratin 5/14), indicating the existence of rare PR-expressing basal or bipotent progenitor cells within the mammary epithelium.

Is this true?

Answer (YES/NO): YES